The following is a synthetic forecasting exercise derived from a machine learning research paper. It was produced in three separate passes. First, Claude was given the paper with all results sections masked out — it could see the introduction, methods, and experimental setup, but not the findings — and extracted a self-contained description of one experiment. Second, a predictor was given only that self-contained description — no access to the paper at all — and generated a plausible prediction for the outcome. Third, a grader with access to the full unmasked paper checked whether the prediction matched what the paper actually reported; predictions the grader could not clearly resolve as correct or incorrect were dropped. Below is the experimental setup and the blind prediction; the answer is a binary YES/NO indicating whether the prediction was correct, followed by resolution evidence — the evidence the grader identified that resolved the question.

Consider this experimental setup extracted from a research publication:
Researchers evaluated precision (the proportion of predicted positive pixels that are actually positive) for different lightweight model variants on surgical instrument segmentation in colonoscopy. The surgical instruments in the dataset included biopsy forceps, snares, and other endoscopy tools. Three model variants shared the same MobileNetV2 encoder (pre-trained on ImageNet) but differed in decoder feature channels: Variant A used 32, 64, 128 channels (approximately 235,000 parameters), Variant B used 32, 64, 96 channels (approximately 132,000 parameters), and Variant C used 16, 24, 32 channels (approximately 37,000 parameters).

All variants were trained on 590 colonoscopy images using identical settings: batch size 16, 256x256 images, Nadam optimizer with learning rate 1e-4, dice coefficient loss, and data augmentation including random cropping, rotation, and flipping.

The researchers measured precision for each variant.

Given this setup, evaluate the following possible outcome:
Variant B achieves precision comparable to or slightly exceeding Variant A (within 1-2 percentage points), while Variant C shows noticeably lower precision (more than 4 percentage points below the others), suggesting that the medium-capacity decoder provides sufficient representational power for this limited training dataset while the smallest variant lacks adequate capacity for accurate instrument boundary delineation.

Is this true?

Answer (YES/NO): NO